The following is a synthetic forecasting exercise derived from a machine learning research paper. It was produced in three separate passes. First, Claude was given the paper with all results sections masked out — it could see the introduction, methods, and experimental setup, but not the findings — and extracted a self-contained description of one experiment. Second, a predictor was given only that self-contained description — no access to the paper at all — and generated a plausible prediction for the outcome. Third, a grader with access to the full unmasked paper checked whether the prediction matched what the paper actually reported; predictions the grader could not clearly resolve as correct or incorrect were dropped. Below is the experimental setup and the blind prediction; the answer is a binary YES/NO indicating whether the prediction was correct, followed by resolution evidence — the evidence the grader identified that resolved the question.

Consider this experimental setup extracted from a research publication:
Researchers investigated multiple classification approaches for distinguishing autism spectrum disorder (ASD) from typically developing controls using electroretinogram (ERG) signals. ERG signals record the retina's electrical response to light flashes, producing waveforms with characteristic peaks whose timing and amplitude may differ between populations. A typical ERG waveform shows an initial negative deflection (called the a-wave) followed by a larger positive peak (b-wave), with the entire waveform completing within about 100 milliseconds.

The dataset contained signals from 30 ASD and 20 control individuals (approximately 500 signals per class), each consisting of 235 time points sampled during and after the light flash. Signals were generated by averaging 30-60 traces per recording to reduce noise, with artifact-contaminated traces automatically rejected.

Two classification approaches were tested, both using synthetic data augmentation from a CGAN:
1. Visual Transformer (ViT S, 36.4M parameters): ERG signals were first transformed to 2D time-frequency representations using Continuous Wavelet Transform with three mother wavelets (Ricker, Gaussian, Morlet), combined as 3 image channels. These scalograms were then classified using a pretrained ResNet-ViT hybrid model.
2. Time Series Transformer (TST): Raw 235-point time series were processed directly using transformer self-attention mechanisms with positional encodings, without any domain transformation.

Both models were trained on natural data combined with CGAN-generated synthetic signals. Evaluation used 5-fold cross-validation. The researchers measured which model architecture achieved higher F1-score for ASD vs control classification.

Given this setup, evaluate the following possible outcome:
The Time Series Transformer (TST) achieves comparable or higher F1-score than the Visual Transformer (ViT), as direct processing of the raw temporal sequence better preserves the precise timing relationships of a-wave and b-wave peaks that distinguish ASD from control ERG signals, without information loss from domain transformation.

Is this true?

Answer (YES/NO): YES